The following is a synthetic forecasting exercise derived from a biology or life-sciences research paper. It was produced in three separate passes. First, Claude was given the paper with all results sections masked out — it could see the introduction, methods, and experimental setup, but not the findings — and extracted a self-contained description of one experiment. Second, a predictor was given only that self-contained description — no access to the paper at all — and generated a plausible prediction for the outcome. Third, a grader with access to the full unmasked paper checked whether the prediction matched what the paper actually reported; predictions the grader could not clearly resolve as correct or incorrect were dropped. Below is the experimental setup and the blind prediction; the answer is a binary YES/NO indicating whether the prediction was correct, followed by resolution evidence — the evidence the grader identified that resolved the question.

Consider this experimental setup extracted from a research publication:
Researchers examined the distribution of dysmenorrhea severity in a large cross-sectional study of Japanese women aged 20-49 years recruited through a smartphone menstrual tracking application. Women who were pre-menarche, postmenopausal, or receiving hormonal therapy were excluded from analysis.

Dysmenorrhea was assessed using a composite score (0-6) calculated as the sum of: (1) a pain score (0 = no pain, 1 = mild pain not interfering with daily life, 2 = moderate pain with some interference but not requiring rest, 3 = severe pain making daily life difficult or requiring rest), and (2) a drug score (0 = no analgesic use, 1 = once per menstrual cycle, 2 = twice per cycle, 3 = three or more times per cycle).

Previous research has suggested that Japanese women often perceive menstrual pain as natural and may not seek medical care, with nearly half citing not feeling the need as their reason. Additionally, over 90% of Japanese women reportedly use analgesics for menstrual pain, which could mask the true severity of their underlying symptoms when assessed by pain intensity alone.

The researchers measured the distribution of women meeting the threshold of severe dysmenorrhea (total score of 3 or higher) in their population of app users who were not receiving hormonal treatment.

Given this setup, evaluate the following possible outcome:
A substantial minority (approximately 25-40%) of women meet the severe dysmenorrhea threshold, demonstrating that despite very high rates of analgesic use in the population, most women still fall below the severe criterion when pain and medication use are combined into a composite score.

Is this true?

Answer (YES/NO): NO